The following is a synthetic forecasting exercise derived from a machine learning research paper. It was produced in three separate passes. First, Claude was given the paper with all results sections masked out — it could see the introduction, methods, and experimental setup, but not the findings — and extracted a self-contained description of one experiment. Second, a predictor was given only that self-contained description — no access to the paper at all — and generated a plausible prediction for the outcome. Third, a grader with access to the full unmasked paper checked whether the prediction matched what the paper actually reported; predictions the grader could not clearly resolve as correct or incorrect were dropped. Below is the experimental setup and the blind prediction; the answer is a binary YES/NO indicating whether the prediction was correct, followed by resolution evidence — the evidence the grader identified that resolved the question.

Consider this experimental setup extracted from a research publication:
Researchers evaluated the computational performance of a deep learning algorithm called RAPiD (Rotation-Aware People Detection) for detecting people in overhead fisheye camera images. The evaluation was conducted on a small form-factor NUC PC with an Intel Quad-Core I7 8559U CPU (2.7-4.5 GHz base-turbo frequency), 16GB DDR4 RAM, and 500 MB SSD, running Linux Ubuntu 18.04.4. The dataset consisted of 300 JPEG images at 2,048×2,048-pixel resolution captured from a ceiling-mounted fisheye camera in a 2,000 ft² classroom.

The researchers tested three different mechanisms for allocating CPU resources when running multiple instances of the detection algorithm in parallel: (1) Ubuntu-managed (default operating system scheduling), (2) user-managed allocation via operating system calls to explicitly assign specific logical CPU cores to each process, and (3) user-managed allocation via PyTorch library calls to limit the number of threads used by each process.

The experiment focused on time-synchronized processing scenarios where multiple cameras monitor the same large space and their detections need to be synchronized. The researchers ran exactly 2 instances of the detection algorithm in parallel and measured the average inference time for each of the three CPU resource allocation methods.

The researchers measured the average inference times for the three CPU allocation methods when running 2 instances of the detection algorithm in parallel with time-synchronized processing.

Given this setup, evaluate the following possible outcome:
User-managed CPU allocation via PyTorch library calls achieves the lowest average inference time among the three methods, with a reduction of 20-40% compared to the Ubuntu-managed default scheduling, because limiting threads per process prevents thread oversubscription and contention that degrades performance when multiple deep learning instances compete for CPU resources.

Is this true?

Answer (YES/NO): NO